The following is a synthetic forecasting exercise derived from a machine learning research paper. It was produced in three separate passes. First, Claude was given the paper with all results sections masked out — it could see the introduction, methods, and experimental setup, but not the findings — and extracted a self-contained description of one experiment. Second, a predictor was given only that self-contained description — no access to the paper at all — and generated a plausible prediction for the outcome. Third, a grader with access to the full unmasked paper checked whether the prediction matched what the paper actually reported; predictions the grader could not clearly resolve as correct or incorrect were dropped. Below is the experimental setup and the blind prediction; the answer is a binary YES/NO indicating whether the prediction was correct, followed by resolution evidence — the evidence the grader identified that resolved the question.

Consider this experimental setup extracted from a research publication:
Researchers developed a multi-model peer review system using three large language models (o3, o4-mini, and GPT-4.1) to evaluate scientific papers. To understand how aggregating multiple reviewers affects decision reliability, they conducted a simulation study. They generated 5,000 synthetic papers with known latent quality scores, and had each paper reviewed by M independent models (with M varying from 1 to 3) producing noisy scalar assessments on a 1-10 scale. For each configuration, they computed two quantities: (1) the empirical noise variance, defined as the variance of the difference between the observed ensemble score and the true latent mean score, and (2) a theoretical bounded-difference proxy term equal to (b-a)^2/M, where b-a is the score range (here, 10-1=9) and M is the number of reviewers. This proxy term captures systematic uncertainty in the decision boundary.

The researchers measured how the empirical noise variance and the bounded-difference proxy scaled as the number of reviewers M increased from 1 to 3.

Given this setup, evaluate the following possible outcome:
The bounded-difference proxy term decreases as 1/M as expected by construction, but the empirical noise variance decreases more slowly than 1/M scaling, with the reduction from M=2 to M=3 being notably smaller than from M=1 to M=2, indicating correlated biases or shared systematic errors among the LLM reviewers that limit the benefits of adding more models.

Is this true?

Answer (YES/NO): NO